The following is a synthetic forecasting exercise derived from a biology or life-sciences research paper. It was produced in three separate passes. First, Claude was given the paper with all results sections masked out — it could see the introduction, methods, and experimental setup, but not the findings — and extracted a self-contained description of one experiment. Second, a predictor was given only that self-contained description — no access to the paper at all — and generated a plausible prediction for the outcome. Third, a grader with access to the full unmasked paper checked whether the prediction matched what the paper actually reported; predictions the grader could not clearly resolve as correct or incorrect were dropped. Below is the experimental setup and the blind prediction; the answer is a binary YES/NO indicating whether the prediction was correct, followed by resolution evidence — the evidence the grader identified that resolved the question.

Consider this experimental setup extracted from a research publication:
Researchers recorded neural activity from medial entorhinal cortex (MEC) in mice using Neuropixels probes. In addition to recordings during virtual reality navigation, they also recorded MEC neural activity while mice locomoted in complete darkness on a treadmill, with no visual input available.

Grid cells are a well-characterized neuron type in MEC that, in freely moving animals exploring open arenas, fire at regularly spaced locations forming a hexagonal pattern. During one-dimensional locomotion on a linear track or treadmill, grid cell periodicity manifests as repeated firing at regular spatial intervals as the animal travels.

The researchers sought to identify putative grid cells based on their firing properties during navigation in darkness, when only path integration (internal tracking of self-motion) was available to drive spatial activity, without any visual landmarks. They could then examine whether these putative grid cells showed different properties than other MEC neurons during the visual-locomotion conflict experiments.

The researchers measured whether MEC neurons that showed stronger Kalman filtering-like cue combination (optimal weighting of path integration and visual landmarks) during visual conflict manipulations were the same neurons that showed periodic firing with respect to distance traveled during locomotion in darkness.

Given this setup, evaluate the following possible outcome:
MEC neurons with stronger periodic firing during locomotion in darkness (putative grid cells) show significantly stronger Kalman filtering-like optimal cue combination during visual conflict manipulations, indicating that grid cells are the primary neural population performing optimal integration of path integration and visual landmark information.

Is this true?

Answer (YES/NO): YES